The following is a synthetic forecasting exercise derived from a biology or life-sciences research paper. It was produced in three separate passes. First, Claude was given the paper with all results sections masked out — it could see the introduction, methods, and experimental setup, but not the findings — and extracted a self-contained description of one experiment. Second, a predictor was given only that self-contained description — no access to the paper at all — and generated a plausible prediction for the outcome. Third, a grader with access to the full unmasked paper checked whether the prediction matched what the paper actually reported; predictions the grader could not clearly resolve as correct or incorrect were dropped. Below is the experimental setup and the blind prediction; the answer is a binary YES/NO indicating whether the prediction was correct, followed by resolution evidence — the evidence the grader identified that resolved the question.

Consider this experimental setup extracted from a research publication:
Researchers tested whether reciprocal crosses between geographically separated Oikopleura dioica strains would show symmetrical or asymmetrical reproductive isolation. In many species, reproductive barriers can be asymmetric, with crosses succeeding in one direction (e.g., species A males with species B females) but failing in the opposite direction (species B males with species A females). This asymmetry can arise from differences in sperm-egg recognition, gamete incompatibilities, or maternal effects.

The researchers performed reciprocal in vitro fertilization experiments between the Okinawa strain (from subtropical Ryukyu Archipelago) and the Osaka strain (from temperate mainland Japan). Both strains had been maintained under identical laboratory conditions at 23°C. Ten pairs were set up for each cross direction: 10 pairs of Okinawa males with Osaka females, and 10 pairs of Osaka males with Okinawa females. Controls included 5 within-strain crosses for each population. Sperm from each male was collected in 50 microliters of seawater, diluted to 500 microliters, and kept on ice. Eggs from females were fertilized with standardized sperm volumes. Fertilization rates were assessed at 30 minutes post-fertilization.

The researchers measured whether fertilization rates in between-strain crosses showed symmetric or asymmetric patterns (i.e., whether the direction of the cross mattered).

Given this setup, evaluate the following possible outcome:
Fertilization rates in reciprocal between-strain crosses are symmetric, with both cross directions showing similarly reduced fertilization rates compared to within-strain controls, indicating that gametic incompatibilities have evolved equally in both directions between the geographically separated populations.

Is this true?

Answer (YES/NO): YES